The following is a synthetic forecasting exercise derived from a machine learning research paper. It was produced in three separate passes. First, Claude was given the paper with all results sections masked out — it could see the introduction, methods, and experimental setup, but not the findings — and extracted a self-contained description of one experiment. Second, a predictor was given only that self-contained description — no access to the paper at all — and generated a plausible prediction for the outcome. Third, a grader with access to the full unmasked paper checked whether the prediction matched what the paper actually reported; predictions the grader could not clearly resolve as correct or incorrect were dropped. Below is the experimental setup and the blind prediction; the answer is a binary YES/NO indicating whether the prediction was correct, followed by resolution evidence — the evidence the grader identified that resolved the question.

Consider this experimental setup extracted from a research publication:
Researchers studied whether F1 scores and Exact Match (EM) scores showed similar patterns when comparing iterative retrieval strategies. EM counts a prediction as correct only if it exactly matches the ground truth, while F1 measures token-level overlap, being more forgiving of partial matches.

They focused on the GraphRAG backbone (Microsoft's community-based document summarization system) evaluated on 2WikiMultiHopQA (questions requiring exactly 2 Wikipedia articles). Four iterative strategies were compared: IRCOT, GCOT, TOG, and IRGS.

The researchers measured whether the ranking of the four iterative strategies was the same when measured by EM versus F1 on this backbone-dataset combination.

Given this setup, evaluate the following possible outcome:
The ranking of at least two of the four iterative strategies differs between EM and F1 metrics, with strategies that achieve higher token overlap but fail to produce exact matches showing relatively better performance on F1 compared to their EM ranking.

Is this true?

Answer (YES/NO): NO